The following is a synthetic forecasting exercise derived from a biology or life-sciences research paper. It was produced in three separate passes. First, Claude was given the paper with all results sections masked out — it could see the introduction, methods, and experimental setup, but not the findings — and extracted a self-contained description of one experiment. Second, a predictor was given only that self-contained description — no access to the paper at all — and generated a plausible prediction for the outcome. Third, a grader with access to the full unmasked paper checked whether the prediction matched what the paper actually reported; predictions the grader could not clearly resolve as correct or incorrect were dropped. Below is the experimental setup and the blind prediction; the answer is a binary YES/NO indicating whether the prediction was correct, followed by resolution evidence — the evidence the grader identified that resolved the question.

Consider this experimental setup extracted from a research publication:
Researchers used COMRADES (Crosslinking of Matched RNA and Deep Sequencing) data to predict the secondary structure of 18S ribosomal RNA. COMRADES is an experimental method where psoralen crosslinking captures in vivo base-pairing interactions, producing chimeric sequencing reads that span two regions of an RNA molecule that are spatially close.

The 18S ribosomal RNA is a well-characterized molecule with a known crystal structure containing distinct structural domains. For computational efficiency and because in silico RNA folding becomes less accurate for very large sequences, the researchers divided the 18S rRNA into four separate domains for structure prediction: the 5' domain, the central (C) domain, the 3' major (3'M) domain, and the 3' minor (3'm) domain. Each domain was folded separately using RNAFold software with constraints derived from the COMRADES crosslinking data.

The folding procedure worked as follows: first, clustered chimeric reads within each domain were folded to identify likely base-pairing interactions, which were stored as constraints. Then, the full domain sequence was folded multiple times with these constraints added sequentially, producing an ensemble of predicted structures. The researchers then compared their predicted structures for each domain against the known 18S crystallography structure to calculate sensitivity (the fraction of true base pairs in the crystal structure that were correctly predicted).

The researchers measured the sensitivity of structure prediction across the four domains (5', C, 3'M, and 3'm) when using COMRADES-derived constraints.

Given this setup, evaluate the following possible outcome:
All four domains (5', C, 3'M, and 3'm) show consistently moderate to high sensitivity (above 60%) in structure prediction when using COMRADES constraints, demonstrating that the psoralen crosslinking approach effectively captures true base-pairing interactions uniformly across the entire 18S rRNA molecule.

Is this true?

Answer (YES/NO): NO